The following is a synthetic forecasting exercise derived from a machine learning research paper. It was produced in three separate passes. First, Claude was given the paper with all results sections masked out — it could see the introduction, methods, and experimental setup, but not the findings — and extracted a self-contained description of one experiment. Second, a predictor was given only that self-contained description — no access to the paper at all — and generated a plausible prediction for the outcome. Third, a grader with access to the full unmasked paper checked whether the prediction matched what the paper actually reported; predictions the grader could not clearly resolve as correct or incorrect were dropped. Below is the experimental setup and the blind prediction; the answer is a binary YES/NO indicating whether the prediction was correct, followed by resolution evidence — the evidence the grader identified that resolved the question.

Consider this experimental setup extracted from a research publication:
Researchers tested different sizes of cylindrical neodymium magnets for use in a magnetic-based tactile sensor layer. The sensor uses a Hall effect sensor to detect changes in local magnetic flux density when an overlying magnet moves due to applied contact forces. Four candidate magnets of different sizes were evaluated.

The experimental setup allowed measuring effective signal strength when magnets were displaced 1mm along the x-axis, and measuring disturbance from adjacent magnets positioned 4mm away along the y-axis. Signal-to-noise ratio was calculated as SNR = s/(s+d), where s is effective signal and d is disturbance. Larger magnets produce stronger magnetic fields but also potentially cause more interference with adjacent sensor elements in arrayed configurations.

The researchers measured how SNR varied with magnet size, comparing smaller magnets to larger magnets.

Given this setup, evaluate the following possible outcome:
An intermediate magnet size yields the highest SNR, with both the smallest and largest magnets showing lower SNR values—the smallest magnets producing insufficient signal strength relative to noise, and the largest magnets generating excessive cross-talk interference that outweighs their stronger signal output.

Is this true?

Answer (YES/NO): YES